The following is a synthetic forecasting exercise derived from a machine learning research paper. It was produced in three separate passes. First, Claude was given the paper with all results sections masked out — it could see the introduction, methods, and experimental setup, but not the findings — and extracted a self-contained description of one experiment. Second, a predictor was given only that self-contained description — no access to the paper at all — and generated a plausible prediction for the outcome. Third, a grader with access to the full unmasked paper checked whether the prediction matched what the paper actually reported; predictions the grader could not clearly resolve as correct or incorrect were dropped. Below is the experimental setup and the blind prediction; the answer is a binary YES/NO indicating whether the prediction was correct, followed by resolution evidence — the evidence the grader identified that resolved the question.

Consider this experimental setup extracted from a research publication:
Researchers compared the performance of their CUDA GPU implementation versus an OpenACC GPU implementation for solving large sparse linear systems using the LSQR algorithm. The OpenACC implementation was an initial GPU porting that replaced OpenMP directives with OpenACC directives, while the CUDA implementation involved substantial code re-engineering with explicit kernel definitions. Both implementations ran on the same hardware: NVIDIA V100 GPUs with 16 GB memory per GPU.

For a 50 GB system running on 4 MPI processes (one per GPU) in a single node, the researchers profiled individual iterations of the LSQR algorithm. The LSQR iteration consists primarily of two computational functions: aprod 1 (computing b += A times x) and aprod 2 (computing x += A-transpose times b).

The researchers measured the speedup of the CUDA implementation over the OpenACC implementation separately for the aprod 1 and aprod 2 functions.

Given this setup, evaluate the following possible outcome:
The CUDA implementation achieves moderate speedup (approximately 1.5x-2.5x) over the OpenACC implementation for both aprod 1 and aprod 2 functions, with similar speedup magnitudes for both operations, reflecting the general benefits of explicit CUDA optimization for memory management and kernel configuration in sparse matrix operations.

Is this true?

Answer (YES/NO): NO